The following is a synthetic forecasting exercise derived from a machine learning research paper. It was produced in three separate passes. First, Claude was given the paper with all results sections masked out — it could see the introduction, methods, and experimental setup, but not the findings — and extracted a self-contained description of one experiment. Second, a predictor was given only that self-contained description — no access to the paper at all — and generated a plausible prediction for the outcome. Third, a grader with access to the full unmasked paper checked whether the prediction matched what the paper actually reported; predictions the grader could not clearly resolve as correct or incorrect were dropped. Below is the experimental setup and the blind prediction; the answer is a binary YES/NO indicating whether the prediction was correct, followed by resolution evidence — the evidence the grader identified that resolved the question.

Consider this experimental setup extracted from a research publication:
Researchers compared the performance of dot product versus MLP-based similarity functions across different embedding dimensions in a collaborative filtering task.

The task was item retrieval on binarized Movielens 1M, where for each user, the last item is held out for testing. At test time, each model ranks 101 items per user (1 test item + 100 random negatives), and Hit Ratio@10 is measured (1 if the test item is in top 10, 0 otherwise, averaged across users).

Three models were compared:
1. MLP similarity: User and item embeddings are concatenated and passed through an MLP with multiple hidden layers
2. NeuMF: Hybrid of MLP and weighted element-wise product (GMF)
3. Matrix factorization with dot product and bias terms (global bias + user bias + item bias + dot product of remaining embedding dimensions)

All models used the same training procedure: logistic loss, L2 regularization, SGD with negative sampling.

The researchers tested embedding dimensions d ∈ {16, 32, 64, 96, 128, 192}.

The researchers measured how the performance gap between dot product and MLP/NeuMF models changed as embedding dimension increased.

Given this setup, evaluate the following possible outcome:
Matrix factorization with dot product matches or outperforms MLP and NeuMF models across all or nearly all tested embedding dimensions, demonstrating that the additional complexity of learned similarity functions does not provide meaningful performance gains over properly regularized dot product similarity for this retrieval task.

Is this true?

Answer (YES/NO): YES